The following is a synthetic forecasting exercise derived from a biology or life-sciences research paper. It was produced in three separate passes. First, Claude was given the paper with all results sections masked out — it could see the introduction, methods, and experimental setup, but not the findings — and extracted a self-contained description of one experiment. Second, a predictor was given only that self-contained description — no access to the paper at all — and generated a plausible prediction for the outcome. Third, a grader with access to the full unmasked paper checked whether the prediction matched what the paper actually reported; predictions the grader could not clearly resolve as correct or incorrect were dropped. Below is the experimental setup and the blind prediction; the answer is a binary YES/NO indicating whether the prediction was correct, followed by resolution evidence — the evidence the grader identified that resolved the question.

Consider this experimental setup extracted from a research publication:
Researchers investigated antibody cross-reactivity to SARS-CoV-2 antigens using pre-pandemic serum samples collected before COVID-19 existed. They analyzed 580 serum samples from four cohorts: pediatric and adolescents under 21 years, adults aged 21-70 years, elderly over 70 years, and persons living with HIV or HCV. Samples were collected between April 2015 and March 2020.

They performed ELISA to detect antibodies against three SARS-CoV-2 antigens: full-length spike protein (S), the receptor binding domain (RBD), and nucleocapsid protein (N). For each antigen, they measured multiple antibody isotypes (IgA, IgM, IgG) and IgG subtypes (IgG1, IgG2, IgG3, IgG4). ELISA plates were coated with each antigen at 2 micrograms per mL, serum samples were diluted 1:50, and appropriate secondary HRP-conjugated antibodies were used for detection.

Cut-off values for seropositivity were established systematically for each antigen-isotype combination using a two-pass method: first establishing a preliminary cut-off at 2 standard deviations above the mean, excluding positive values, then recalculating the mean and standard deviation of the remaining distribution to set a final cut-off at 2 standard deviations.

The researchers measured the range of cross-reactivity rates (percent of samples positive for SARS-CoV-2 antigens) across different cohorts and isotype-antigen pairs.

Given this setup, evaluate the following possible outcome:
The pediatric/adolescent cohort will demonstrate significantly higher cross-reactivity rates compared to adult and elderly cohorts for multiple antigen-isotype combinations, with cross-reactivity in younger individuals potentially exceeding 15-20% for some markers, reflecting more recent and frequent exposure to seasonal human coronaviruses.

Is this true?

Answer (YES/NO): NO